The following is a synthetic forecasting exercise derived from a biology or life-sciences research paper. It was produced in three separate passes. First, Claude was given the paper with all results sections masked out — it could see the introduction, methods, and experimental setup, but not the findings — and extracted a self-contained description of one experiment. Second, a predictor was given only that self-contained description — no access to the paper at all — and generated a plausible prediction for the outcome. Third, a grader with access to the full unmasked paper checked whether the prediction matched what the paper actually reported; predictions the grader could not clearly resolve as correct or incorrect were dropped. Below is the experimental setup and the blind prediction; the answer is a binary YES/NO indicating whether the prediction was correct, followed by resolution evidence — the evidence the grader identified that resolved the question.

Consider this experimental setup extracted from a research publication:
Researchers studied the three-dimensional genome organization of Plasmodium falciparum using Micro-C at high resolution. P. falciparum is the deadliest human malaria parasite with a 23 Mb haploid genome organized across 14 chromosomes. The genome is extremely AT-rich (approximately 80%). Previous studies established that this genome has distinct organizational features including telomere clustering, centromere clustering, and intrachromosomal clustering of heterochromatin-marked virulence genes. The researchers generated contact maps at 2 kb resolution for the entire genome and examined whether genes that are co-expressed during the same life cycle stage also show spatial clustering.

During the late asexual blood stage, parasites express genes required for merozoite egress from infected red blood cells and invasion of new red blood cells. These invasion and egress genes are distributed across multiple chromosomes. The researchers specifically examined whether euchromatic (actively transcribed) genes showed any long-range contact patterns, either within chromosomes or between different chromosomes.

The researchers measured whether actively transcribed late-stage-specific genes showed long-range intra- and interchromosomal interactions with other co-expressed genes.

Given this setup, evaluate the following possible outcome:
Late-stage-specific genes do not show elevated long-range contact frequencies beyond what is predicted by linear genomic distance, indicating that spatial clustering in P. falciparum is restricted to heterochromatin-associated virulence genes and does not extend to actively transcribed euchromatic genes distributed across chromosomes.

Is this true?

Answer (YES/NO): NO